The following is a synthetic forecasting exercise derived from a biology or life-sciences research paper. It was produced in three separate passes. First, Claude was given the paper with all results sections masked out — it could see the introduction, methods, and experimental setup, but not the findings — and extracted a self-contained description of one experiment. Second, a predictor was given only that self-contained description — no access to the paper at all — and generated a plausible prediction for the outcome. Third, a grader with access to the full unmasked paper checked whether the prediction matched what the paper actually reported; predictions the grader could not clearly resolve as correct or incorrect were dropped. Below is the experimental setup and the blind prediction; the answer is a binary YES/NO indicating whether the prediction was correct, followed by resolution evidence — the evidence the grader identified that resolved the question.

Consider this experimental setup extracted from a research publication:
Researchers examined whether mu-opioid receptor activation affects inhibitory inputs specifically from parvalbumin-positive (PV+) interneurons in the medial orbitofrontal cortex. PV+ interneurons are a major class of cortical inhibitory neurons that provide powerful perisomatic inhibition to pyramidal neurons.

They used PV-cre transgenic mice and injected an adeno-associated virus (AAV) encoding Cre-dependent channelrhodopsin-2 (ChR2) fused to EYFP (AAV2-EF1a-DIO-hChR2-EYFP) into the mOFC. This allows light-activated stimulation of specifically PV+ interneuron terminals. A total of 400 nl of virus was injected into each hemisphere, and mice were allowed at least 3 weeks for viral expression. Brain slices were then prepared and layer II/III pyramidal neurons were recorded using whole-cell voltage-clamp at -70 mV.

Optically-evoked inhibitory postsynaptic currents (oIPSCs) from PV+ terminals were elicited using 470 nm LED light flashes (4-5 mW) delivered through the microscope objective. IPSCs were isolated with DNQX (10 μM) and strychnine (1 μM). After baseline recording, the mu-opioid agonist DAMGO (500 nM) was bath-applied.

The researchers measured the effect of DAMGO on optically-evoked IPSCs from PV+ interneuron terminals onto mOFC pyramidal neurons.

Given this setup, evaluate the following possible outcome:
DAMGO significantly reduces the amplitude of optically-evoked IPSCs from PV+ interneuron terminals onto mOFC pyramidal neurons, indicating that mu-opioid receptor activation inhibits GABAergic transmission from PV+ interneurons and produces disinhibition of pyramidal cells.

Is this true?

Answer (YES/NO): YES